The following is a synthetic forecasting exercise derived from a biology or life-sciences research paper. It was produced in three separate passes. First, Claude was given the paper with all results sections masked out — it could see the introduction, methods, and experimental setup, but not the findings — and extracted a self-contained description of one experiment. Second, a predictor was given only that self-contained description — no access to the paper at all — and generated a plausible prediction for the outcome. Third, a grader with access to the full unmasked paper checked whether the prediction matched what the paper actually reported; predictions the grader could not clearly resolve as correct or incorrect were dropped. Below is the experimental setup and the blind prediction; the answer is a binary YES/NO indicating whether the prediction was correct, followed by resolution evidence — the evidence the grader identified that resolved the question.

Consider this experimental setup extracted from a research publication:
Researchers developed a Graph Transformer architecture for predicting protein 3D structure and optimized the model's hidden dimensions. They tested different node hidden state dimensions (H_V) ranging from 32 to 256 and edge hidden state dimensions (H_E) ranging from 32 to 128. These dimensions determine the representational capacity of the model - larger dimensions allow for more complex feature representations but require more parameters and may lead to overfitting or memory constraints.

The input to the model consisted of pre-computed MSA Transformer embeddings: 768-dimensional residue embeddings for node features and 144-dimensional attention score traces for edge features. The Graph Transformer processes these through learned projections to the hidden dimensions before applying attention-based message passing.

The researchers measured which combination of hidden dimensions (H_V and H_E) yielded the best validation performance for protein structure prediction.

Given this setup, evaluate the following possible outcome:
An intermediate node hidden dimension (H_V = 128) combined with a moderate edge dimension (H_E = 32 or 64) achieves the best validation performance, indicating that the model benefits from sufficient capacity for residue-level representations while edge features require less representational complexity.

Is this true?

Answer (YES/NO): NO